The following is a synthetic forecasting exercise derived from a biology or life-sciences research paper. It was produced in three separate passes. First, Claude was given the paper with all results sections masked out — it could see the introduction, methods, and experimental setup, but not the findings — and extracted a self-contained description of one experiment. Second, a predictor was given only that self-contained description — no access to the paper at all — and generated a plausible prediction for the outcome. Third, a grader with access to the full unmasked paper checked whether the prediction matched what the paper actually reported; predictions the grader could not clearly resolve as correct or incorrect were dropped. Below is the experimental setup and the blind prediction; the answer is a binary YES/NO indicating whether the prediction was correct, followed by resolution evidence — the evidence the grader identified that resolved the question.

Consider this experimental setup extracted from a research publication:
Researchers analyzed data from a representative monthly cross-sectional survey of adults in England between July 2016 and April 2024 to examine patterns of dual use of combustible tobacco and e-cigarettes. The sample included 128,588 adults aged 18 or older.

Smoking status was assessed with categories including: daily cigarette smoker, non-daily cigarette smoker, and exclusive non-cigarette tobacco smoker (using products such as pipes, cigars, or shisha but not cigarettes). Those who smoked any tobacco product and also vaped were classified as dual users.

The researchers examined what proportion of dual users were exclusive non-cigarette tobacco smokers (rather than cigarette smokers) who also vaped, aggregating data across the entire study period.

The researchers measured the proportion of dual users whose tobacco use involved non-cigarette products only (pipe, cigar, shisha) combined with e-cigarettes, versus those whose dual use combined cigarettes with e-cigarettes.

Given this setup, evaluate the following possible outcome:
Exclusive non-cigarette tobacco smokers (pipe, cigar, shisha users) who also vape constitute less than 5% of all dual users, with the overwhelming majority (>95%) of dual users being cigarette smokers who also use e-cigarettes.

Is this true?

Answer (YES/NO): NO